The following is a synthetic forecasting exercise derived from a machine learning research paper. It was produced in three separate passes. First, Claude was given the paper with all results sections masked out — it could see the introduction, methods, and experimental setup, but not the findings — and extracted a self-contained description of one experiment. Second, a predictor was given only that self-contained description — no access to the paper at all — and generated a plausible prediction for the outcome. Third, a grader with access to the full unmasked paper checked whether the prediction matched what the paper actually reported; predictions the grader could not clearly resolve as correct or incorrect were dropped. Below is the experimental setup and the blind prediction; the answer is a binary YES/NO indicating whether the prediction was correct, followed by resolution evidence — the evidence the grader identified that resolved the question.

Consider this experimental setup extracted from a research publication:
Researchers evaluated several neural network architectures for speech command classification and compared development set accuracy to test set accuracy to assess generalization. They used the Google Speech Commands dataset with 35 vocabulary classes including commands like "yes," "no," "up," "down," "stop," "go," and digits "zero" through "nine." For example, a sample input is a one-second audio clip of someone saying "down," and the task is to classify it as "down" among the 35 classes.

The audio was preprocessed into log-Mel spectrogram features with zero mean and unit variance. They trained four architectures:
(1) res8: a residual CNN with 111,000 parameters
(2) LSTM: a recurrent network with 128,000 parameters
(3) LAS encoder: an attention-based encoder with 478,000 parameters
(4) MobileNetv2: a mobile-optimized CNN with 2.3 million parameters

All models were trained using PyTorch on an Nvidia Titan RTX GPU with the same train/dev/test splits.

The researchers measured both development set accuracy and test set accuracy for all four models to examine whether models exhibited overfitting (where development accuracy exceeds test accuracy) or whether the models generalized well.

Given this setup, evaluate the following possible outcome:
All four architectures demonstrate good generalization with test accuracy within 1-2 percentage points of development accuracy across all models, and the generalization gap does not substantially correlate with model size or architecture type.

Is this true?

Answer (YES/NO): YES